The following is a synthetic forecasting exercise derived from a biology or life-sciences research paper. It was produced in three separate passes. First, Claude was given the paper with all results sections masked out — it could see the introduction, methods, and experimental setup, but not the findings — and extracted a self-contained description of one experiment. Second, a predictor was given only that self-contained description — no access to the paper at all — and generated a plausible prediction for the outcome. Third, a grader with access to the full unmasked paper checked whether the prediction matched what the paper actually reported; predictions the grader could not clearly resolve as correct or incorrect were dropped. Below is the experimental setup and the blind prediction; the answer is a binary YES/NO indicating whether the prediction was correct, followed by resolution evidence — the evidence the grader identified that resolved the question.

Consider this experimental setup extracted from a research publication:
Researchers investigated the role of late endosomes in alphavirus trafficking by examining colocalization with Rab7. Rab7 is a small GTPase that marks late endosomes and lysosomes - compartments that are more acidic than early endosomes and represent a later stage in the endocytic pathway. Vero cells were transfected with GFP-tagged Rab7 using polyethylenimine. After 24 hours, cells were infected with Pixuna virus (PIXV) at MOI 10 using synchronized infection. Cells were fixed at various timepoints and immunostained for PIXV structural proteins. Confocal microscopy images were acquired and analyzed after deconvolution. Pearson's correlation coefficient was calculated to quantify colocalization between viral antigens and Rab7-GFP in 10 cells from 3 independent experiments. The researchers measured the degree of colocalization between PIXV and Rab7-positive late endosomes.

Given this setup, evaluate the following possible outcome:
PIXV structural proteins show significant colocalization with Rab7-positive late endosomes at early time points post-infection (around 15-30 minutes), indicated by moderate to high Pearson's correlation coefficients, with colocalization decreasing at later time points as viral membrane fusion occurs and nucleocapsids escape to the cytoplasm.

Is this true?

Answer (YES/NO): NO